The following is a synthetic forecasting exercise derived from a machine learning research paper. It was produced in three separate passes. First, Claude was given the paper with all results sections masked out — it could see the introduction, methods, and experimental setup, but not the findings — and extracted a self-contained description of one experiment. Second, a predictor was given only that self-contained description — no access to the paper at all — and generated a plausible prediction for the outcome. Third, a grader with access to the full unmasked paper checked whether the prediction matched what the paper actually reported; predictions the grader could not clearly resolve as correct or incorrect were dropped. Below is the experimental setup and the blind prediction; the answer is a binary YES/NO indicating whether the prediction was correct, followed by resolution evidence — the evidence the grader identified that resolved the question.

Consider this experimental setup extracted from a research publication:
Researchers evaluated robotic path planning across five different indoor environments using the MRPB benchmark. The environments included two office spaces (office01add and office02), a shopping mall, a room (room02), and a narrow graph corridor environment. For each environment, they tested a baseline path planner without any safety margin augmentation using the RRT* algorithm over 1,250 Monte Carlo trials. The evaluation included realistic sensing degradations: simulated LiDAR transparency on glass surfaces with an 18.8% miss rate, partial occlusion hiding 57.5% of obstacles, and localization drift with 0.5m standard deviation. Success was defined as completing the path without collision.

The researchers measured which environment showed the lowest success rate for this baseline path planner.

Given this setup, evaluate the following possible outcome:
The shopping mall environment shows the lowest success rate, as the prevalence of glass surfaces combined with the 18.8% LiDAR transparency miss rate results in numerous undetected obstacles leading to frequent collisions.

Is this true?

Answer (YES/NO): NO